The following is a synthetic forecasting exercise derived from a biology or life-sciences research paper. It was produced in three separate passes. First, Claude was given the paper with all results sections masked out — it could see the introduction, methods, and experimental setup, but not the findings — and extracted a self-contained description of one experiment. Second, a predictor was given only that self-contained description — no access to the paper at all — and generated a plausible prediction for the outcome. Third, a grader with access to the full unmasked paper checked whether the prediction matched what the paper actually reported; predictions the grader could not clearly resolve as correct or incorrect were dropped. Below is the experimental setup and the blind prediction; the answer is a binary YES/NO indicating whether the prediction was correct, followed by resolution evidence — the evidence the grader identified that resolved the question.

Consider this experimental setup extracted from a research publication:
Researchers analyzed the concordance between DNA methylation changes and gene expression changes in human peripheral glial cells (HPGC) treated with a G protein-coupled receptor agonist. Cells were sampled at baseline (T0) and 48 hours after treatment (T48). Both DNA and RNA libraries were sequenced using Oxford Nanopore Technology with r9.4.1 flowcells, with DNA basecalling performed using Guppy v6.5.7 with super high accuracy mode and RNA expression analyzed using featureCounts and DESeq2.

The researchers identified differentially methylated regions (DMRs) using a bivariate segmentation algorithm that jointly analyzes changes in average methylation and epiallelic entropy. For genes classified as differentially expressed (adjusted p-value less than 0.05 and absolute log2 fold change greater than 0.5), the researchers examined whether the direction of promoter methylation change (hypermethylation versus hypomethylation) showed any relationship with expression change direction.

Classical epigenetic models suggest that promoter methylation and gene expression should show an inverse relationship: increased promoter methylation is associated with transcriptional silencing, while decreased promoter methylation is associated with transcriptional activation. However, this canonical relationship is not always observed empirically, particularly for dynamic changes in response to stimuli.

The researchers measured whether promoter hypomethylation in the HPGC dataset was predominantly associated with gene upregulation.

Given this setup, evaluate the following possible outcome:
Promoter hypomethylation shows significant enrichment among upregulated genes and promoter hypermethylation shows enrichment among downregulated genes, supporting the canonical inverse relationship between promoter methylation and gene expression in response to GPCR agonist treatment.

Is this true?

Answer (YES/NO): NO